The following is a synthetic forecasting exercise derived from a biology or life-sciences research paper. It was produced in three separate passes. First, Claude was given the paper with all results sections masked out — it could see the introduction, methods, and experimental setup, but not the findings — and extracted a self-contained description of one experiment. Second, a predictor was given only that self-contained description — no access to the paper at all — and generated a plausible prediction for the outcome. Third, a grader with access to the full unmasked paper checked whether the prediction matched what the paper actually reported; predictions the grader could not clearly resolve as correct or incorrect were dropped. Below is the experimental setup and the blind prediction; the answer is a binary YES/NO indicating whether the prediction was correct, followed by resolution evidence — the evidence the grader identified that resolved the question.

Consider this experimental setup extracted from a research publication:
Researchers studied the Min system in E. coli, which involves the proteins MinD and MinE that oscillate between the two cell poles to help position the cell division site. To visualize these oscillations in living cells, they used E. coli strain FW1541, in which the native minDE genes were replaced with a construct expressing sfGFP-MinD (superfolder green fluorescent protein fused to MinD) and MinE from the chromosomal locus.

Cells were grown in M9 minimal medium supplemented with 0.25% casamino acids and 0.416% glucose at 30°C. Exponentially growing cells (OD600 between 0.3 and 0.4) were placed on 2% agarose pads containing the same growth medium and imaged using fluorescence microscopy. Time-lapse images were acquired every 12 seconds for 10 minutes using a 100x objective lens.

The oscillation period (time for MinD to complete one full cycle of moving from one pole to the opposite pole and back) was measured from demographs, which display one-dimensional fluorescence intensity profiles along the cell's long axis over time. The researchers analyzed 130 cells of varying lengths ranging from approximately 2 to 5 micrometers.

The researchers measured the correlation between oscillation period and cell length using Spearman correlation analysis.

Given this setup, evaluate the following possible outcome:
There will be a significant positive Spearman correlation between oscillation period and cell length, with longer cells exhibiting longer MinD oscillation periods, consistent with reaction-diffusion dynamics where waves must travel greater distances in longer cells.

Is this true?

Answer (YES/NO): NO